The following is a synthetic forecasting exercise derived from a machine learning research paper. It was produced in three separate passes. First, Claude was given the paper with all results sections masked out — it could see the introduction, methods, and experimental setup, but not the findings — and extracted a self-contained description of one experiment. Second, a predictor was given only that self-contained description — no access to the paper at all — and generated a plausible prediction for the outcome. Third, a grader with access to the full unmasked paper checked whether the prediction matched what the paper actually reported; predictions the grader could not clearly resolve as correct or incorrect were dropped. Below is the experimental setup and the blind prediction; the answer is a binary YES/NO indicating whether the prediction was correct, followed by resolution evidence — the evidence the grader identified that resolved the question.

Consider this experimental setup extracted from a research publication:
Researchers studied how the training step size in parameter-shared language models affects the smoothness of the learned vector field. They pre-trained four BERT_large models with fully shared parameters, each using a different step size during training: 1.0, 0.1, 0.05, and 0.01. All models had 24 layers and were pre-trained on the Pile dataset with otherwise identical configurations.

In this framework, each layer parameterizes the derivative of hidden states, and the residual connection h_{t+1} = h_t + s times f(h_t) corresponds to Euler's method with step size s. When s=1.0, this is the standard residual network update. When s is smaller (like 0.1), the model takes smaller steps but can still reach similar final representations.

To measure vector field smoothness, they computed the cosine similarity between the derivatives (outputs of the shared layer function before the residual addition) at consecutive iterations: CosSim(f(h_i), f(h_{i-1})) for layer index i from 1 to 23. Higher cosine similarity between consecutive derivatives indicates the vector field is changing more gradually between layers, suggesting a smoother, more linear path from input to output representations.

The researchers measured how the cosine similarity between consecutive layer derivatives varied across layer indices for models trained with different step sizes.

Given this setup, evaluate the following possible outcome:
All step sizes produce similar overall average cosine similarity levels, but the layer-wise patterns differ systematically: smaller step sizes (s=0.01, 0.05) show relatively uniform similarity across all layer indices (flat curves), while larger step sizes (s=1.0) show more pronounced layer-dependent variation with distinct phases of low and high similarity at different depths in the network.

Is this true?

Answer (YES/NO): NO